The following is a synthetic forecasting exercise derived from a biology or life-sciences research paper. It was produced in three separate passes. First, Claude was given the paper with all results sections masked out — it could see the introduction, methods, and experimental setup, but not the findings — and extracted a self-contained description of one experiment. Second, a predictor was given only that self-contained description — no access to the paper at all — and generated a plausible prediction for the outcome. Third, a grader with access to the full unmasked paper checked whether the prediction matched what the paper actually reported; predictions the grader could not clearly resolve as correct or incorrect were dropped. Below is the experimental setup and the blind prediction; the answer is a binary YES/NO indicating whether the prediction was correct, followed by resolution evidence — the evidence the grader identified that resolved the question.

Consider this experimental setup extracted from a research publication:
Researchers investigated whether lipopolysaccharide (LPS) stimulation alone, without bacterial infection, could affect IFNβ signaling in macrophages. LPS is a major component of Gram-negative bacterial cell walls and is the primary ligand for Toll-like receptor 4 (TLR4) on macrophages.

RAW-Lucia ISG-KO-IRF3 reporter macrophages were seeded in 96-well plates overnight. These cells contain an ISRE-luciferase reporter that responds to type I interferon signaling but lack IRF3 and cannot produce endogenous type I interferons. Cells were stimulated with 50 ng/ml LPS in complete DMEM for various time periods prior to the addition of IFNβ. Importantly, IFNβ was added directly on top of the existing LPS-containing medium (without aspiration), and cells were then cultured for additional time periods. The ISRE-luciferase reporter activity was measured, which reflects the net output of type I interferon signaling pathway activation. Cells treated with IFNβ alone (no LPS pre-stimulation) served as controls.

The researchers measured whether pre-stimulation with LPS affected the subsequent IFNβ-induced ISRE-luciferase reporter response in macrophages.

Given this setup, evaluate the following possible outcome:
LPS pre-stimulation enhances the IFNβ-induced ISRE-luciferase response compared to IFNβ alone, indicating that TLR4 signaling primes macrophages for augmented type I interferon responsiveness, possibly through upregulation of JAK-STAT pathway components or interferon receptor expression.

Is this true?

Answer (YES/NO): NO